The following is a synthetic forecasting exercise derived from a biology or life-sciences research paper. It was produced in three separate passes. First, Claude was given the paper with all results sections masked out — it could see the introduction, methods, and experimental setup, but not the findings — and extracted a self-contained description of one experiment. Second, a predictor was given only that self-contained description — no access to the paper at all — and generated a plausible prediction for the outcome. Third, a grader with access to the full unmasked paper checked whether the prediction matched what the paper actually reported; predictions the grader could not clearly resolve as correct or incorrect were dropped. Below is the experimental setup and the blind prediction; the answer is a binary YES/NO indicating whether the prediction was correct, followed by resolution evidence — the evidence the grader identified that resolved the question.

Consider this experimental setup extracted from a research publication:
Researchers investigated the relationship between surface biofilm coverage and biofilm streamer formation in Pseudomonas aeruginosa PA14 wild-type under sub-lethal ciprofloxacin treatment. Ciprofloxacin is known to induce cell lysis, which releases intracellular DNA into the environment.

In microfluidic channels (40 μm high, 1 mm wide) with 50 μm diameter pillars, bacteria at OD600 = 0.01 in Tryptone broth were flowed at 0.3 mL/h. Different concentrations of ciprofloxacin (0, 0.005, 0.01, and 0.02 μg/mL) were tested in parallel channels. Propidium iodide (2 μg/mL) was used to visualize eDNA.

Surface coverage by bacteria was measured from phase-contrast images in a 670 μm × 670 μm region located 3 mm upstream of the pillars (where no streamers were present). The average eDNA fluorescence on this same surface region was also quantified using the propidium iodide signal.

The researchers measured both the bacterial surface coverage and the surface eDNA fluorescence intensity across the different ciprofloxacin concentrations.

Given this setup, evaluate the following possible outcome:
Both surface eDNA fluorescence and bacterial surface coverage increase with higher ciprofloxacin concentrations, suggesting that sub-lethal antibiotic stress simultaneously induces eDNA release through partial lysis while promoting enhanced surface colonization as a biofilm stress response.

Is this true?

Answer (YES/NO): NO